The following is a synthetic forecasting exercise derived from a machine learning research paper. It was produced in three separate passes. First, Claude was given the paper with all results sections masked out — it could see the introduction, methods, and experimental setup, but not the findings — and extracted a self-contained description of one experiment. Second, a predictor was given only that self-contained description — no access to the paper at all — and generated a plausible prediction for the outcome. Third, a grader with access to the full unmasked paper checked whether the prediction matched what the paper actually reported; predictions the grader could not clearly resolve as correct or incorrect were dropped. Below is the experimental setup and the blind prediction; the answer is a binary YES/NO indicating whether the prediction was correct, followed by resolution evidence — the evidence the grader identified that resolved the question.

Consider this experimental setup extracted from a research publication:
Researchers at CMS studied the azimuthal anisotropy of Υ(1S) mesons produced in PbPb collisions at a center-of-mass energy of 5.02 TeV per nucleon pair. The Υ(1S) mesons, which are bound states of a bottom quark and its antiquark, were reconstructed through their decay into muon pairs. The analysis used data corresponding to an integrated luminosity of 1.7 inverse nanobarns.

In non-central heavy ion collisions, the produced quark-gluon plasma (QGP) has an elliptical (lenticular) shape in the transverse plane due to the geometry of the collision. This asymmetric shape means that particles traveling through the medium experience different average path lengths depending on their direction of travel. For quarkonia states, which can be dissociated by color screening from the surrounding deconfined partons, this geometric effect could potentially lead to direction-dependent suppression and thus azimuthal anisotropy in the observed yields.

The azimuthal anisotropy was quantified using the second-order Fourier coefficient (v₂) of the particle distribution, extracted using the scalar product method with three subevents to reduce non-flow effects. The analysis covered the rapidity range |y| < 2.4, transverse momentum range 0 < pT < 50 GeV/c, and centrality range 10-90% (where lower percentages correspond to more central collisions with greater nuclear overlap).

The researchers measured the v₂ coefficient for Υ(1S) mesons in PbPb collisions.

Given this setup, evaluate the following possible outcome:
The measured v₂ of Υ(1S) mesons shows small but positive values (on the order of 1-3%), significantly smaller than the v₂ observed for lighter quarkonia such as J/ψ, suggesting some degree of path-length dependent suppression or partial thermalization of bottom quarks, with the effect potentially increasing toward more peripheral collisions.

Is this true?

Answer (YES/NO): NO